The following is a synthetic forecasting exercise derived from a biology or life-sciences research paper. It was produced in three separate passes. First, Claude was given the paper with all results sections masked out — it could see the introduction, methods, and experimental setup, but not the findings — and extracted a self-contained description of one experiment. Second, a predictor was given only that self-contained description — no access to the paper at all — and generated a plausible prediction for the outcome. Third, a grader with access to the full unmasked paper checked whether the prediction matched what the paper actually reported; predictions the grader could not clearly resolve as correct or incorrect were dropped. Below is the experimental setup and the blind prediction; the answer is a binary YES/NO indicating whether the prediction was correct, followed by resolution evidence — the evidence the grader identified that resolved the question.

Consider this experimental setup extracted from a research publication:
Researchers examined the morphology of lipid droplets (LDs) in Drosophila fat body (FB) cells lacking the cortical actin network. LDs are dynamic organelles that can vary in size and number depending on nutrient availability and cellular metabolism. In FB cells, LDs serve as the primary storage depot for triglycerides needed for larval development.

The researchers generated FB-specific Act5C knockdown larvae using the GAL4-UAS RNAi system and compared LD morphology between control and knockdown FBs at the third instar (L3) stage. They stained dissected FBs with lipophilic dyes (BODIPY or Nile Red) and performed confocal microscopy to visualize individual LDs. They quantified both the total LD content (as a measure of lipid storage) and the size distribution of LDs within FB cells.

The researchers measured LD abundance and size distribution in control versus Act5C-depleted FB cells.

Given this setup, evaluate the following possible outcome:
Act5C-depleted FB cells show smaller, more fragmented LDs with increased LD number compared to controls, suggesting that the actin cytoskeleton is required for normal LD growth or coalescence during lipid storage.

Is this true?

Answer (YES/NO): NO